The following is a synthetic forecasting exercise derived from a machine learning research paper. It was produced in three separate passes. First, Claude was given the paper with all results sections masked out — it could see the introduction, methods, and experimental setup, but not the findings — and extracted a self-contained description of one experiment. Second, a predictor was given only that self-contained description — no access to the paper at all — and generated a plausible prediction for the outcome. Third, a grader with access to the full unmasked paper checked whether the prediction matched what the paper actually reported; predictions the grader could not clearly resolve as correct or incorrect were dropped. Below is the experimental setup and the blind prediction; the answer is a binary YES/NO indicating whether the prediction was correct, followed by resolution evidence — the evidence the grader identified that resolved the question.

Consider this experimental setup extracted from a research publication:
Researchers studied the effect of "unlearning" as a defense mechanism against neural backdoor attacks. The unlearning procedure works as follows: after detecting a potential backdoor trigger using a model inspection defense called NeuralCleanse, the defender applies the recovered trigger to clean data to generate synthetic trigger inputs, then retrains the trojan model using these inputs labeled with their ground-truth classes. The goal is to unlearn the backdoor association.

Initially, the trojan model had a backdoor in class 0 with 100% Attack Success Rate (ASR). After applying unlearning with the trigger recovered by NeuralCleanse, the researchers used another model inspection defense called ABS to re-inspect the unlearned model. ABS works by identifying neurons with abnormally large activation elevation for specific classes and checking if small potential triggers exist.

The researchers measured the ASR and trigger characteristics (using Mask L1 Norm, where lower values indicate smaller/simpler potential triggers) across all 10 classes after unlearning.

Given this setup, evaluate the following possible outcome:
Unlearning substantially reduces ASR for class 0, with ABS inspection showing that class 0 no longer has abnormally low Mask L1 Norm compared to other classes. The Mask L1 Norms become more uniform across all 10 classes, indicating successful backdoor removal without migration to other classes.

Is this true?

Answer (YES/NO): NO